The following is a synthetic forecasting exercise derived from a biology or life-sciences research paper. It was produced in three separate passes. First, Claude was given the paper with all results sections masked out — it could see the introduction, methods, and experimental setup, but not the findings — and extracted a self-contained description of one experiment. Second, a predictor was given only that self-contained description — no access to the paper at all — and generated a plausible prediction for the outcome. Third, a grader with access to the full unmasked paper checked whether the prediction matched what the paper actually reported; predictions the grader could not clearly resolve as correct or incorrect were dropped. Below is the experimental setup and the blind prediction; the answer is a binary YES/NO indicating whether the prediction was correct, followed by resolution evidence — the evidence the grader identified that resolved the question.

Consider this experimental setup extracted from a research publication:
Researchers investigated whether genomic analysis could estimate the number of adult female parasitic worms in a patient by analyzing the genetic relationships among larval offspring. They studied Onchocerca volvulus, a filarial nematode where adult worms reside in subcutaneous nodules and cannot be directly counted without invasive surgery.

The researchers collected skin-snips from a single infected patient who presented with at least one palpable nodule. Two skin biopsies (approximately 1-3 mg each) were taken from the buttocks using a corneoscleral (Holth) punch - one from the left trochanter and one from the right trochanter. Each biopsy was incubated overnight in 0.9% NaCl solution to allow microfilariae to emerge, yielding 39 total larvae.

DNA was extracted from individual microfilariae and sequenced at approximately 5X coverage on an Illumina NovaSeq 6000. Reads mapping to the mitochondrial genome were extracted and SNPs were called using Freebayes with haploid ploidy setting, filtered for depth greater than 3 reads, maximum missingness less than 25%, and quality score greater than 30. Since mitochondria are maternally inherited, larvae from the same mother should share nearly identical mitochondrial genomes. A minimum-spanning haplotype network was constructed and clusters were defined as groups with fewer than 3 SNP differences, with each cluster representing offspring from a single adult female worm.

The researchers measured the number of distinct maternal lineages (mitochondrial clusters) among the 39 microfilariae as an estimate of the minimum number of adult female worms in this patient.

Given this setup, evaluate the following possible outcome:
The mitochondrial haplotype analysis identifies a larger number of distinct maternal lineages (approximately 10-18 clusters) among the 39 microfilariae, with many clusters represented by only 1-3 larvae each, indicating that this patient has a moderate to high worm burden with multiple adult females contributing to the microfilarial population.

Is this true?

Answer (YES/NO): NO